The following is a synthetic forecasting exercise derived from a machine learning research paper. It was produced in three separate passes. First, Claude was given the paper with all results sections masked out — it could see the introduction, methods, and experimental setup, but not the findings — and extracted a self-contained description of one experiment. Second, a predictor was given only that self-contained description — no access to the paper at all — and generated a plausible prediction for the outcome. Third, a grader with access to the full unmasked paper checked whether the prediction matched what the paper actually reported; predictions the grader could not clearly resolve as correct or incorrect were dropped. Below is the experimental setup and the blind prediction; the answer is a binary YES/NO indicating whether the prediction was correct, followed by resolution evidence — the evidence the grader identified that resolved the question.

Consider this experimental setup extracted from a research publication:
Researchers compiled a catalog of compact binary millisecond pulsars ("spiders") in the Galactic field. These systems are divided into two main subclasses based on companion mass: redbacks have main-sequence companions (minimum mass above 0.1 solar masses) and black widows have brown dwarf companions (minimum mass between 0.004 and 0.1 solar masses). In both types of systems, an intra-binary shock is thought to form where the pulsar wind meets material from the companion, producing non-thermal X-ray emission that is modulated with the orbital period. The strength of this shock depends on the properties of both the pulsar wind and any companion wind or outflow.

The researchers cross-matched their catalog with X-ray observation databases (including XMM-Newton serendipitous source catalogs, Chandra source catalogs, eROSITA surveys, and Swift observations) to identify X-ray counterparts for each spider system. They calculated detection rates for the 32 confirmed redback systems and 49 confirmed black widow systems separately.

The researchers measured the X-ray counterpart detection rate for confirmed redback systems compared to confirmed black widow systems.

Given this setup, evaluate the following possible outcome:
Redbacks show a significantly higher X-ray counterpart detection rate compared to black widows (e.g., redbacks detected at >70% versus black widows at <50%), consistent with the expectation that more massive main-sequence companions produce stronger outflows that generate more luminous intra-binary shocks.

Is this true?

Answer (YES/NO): NO